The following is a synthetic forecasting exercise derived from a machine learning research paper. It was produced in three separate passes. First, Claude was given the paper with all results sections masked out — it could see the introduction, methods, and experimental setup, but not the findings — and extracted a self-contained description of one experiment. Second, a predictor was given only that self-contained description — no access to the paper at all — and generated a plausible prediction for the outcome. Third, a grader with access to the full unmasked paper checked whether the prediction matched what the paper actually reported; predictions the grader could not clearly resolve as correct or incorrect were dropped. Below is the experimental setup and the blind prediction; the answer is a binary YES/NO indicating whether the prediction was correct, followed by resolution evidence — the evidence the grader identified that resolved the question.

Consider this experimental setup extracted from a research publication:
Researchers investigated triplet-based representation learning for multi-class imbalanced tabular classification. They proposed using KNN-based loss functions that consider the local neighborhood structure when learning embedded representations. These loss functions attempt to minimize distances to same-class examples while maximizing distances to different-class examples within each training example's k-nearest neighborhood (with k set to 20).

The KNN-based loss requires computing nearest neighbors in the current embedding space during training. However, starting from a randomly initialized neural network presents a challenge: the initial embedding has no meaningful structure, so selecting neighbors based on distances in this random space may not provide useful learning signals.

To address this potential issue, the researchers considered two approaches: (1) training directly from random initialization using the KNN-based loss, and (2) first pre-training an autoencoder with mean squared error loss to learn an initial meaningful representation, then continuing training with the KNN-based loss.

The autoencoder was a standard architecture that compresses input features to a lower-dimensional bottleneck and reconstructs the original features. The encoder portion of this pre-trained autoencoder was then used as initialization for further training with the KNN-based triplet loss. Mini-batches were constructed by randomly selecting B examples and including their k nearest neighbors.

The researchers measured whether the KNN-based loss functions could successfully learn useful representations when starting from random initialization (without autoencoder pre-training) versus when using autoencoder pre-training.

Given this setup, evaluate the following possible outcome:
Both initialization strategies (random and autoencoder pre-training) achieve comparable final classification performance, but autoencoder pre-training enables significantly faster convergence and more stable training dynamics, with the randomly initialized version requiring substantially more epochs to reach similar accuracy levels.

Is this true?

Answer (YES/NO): NO